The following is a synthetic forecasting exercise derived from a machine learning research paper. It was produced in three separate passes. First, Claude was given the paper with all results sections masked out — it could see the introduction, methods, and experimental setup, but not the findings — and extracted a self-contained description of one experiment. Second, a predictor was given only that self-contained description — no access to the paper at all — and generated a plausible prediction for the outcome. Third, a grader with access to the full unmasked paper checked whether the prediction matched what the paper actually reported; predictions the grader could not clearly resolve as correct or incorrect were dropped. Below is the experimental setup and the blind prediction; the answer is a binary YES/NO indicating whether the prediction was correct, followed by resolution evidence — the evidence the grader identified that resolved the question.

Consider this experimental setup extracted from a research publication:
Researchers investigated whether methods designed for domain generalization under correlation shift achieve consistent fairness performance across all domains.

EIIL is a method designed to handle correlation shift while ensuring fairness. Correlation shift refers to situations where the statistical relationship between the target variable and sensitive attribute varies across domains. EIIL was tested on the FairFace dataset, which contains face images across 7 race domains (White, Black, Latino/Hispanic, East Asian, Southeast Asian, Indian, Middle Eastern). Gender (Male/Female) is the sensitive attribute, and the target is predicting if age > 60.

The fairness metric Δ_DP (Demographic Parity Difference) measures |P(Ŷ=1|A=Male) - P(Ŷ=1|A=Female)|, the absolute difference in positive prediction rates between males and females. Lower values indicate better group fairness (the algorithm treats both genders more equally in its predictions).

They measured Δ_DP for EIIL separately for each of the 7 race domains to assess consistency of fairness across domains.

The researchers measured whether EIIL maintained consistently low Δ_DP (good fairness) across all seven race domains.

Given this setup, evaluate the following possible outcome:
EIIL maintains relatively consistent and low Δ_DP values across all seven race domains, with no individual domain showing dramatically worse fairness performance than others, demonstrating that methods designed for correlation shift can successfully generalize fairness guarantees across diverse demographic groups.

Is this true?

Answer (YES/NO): NO